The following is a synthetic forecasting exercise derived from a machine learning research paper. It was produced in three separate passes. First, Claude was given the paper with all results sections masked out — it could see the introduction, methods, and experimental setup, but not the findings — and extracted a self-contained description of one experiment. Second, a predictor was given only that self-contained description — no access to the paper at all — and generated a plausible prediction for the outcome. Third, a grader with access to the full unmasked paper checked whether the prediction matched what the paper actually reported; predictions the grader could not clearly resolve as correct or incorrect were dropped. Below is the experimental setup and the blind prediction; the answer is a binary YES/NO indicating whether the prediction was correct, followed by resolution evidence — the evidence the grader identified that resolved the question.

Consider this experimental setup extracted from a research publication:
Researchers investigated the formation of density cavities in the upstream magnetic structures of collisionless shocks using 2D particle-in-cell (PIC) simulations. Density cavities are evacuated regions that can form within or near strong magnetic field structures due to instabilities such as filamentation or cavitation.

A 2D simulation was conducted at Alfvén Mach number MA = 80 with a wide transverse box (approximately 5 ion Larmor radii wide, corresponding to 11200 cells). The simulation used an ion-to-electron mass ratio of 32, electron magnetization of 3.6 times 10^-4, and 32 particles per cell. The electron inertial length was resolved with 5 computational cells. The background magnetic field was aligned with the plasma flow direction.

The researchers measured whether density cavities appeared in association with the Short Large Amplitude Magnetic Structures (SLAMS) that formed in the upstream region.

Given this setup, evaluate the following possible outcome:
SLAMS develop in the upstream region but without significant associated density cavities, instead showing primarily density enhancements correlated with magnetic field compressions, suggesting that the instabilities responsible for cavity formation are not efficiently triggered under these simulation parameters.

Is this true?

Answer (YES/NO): NO